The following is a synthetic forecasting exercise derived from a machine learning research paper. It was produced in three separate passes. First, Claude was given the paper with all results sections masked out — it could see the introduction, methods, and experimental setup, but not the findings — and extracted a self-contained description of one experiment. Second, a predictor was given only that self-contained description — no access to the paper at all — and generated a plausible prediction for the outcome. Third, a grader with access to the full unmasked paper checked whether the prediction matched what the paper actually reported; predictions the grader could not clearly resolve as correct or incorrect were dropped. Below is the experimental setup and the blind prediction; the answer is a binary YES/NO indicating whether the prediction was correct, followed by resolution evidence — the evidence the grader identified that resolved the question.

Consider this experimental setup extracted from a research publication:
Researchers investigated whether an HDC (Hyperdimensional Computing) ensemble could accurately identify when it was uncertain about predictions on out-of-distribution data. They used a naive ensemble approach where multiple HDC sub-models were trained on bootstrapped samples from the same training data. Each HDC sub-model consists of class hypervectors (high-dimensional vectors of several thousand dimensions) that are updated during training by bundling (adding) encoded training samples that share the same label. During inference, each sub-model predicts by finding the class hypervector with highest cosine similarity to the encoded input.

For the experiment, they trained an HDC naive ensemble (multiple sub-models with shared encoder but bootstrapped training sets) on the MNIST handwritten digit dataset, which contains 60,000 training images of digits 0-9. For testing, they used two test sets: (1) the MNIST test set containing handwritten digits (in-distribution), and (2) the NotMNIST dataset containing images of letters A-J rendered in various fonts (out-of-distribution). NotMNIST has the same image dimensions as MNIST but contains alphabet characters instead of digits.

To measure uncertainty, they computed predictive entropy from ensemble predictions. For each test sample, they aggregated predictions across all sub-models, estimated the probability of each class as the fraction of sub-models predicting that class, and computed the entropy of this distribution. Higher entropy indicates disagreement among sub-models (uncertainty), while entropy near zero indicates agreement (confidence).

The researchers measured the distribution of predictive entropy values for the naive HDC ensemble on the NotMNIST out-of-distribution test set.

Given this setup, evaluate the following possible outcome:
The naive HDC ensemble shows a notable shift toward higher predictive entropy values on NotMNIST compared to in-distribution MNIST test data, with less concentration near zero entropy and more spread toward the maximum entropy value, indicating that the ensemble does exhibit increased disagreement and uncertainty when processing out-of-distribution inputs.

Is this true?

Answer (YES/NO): NO